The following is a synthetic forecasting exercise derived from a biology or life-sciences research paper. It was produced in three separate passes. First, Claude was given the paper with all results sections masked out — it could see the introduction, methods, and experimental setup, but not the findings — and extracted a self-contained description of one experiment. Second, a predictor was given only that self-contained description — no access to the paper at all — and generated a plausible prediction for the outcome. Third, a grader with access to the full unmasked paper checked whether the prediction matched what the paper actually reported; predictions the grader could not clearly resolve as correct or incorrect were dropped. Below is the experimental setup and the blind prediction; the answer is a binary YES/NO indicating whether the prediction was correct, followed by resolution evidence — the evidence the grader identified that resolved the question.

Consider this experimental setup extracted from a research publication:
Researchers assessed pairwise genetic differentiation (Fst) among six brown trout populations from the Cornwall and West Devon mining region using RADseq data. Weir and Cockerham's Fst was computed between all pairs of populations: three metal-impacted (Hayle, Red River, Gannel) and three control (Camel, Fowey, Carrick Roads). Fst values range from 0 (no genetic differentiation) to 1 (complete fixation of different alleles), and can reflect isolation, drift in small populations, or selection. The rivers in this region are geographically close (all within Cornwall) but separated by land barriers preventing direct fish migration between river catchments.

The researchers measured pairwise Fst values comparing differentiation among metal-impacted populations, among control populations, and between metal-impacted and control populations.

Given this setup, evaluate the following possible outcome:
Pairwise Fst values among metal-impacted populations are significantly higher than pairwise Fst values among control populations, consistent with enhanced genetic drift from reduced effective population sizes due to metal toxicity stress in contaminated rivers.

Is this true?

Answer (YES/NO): YES